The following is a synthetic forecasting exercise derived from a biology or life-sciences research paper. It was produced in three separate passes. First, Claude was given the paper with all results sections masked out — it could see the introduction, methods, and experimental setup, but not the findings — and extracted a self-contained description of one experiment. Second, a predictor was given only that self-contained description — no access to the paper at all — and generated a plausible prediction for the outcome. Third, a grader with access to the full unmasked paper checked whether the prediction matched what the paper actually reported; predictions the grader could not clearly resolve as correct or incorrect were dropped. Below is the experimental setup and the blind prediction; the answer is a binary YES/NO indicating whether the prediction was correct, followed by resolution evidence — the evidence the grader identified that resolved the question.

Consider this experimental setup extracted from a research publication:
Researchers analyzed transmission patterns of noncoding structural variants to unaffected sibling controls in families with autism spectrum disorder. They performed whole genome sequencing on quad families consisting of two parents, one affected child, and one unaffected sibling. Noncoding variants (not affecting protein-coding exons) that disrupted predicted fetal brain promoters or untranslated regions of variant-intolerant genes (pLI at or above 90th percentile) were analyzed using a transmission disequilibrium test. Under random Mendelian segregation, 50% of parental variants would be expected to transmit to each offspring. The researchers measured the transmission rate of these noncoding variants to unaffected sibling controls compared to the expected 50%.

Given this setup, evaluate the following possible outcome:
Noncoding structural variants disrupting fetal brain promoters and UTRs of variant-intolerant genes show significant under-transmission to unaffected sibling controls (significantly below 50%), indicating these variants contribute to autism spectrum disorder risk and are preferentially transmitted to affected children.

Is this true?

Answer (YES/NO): NO